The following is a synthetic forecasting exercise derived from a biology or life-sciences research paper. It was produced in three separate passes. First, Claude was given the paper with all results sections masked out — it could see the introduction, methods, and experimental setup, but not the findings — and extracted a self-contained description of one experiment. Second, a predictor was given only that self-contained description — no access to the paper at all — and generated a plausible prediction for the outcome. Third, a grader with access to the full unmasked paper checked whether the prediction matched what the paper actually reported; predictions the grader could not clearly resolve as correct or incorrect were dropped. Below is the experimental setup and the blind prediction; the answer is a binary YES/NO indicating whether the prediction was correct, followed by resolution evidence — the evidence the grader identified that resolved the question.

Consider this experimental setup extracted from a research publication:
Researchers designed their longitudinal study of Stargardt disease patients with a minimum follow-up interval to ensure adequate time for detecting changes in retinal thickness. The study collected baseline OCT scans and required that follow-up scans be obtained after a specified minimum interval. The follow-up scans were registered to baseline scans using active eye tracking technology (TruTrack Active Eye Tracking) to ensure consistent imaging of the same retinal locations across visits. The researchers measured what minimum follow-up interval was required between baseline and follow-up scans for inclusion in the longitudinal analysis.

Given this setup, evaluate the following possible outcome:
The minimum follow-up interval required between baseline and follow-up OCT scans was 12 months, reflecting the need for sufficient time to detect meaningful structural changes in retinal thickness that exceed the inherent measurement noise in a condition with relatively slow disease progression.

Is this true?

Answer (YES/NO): YES